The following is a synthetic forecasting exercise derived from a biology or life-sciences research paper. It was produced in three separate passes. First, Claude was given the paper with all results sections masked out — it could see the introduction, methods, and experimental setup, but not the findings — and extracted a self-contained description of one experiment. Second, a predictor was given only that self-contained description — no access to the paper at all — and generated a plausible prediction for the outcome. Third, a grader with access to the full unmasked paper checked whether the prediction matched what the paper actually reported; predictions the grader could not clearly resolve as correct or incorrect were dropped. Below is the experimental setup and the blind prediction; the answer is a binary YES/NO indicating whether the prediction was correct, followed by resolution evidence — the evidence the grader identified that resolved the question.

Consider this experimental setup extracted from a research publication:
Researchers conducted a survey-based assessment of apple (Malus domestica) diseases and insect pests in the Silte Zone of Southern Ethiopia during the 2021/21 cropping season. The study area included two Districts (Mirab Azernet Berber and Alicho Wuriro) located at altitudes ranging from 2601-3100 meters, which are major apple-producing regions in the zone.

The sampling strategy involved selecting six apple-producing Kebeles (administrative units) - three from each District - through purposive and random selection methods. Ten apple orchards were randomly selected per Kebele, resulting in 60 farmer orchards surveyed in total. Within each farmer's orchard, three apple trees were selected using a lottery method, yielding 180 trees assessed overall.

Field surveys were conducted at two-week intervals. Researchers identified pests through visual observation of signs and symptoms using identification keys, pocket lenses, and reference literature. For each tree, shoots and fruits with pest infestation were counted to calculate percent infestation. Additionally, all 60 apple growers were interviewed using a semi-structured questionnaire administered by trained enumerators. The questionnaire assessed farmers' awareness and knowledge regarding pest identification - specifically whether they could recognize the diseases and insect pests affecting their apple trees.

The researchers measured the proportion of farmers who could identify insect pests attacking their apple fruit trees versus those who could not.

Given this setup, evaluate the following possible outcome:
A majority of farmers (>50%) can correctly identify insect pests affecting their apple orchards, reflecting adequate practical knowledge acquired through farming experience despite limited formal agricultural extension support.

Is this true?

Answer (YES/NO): NO